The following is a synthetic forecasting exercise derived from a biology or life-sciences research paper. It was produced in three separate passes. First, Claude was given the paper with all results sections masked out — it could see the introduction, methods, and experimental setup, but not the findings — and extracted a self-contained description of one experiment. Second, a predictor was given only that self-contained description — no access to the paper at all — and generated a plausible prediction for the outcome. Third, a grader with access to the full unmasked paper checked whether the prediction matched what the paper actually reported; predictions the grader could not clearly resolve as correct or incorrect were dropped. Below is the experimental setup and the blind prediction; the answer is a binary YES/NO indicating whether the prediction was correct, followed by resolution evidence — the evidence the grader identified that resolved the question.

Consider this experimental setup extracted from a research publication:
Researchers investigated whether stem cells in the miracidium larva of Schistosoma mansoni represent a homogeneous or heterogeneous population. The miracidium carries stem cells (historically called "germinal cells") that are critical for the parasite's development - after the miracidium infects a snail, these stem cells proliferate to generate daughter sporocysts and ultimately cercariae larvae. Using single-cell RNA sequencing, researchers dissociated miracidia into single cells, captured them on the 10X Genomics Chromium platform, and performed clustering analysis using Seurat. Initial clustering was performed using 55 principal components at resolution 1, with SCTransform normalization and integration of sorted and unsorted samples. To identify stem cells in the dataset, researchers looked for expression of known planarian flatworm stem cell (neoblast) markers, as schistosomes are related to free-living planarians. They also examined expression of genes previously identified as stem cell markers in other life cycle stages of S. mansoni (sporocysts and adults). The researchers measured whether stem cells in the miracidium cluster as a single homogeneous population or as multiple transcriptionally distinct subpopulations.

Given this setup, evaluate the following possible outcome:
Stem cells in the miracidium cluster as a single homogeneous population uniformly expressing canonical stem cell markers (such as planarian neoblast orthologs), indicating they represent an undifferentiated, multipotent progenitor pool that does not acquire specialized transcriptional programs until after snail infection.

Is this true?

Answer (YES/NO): NO